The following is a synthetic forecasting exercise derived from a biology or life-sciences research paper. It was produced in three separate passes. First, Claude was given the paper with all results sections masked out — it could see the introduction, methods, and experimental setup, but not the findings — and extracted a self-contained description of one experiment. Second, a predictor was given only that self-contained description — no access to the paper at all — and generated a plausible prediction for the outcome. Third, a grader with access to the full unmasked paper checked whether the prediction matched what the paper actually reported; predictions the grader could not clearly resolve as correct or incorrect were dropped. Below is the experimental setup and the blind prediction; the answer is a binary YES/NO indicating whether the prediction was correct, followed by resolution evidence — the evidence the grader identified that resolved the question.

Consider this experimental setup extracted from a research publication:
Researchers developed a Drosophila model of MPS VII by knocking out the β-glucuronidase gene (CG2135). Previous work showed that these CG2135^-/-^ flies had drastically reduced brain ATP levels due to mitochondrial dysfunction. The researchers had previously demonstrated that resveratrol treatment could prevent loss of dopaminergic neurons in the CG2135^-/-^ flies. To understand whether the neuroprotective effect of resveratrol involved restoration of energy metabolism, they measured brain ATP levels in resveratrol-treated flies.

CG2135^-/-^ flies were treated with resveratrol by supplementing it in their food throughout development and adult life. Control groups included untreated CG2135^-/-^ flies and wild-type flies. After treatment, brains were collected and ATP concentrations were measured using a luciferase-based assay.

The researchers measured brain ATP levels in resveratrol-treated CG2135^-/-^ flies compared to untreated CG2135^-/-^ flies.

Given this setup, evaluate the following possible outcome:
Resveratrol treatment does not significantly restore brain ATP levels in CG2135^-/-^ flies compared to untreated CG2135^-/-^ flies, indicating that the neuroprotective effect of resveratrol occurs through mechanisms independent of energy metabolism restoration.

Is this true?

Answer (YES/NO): NO